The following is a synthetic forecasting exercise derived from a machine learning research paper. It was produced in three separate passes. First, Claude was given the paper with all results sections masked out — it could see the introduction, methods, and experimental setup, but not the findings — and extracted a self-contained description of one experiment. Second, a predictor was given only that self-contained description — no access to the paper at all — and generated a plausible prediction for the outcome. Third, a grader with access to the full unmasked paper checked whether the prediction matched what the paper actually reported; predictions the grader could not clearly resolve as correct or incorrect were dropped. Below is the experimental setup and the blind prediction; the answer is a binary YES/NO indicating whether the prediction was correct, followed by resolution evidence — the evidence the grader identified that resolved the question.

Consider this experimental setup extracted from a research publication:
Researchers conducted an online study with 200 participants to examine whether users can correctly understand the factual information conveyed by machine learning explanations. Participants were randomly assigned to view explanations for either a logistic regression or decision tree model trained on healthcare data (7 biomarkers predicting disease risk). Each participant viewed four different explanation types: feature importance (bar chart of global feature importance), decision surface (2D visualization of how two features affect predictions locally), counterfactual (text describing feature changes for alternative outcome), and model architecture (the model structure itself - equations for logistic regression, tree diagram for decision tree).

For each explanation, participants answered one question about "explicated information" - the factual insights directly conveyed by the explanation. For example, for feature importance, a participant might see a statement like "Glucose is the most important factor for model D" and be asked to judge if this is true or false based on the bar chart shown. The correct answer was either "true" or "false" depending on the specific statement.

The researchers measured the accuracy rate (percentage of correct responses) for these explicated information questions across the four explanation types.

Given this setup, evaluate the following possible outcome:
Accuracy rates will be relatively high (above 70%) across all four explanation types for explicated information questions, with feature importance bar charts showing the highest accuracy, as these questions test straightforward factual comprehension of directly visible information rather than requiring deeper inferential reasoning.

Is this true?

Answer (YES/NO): NO